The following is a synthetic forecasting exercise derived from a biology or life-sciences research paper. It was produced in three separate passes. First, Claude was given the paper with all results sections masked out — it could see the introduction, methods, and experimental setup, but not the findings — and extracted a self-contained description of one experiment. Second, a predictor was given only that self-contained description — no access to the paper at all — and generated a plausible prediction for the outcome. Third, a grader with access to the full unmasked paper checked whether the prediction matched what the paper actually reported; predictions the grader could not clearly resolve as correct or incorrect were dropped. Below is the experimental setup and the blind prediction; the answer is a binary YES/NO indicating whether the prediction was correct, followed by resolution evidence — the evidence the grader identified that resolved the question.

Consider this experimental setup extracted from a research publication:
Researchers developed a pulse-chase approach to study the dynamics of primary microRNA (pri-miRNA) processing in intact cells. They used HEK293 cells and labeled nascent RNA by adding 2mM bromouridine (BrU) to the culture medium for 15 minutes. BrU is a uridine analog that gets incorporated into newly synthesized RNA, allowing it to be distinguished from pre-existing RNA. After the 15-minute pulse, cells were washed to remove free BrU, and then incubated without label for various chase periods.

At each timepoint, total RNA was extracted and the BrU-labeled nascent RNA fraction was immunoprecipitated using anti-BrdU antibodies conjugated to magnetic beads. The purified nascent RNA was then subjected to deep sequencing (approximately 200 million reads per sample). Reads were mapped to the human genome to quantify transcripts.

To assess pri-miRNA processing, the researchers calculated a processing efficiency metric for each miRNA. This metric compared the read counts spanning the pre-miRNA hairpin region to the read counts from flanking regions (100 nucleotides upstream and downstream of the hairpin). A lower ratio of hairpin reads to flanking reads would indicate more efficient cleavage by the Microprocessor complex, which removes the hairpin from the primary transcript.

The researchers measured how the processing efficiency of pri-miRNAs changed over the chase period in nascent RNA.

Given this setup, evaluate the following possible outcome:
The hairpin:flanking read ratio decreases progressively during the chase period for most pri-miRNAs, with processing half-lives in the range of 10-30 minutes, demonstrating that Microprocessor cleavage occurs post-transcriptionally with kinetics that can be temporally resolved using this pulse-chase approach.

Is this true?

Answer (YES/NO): NO